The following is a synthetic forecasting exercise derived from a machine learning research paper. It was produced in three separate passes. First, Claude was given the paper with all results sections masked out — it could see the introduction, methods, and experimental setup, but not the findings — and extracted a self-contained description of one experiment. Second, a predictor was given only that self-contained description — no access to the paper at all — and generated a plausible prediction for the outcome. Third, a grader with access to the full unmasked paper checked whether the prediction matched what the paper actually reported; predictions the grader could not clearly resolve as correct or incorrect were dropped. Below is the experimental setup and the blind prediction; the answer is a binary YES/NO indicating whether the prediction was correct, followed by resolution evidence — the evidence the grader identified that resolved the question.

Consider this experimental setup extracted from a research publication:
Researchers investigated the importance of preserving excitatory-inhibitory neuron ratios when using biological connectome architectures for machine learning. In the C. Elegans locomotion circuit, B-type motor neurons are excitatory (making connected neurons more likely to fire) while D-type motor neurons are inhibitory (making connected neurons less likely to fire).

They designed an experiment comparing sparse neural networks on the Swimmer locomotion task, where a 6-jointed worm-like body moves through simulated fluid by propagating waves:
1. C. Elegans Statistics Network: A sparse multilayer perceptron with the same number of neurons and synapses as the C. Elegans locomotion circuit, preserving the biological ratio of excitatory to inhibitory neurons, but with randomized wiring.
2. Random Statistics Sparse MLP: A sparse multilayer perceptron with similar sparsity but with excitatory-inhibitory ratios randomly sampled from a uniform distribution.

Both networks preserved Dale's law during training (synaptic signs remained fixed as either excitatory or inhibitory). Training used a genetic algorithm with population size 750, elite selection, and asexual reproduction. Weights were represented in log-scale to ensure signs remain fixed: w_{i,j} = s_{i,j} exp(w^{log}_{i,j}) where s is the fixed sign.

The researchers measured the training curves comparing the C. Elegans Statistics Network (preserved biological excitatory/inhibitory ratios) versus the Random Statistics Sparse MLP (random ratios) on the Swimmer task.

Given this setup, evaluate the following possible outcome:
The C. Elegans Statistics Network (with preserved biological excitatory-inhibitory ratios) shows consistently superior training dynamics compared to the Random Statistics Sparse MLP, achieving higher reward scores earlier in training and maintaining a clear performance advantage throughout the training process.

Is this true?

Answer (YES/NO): YES